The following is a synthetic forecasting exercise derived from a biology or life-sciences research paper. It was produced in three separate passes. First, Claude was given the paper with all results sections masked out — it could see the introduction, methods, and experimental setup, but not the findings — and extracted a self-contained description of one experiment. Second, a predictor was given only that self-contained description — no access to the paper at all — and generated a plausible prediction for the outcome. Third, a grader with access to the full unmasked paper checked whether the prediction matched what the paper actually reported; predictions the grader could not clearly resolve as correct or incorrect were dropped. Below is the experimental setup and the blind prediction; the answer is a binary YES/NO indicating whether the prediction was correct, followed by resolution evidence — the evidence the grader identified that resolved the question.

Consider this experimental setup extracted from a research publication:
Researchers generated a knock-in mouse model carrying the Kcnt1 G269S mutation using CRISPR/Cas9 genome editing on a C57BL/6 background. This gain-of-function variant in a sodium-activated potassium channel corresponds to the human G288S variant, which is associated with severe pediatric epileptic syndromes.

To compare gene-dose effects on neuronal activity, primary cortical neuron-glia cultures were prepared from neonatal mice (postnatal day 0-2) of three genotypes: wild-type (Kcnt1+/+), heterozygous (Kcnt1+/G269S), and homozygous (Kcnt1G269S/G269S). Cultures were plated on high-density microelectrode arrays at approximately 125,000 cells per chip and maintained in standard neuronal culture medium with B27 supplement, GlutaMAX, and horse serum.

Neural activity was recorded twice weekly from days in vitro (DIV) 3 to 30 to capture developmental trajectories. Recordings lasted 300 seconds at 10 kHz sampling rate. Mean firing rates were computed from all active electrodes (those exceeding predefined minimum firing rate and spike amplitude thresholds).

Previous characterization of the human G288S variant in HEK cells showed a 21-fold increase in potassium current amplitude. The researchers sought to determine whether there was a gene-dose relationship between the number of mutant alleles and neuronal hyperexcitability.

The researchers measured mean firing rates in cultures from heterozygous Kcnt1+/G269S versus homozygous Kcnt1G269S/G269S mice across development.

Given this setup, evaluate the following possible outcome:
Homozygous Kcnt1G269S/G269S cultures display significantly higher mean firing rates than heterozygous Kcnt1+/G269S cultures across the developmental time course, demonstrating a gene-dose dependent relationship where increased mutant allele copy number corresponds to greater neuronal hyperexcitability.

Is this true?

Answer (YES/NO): YES